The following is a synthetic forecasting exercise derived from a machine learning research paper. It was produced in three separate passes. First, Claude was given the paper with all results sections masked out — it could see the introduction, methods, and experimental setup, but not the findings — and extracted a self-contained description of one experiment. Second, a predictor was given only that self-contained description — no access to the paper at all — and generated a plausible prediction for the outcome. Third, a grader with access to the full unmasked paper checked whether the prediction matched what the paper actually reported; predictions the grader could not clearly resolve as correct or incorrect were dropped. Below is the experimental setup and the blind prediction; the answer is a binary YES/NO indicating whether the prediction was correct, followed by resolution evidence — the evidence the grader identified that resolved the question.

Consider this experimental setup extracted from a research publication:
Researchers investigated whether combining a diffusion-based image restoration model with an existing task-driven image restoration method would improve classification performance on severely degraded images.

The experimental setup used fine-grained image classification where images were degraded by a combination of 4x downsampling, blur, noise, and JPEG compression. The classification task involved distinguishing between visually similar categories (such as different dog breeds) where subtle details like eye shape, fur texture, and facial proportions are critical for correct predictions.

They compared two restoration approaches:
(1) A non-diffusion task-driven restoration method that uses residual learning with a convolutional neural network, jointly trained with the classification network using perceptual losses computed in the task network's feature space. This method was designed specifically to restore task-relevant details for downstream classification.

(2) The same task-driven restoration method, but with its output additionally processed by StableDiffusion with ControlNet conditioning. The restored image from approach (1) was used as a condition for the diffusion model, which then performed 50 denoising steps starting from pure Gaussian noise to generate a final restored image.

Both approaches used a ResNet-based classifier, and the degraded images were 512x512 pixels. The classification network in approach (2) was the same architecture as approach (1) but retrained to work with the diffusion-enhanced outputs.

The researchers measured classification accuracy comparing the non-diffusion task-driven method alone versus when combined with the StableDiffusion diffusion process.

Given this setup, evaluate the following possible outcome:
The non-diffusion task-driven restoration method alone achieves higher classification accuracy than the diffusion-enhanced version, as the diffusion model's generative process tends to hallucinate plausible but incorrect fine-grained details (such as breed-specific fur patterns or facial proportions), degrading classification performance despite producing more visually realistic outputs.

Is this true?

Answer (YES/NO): YES